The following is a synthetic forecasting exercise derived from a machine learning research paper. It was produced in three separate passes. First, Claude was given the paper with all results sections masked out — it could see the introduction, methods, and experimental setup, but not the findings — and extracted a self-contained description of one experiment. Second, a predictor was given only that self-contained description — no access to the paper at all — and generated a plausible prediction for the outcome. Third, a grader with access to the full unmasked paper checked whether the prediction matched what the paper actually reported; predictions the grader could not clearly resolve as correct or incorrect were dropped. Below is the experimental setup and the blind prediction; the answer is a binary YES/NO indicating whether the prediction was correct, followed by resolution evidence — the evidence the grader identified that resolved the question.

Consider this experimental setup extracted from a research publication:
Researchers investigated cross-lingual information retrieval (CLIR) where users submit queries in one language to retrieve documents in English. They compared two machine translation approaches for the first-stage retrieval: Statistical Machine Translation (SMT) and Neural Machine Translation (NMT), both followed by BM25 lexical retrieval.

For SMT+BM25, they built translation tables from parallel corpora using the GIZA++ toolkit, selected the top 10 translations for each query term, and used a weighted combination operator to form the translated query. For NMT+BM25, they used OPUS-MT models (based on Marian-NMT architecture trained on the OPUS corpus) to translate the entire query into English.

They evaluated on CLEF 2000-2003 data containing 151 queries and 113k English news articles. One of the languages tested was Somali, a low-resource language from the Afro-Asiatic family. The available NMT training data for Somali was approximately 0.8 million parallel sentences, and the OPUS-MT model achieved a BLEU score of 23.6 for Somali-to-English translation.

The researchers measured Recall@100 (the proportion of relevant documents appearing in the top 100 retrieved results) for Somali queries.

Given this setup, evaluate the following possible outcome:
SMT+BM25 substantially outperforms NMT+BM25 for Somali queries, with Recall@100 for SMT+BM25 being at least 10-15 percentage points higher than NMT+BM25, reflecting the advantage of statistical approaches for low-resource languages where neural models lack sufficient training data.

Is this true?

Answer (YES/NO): NO